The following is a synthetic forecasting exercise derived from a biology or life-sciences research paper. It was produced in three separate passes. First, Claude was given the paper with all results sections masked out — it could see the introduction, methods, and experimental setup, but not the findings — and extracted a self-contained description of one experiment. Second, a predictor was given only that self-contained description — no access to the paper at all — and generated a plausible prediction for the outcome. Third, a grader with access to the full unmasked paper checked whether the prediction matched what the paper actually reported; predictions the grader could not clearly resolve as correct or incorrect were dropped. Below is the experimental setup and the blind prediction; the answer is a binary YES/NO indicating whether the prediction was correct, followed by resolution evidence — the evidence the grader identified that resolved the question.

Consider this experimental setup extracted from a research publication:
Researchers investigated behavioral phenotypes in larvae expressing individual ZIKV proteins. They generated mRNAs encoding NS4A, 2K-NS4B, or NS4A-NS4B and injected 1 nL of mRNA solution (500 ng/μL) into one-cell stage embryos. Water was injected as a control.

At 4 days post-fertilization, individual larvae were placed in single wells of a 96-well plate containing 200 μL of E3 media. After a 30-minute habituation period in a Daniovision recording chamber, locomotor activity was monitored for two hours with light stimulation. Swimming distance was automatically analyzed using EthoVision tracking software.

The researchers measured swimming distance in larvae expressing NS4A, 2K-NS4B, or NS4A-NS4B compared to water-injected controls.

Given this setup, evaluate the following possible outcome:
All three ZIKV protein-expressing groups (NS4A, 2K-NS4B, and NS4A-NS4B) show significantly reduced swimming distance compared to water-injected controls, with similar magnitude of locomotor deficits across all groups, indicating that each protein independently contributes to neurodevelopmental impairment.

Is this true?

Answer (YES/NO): NO